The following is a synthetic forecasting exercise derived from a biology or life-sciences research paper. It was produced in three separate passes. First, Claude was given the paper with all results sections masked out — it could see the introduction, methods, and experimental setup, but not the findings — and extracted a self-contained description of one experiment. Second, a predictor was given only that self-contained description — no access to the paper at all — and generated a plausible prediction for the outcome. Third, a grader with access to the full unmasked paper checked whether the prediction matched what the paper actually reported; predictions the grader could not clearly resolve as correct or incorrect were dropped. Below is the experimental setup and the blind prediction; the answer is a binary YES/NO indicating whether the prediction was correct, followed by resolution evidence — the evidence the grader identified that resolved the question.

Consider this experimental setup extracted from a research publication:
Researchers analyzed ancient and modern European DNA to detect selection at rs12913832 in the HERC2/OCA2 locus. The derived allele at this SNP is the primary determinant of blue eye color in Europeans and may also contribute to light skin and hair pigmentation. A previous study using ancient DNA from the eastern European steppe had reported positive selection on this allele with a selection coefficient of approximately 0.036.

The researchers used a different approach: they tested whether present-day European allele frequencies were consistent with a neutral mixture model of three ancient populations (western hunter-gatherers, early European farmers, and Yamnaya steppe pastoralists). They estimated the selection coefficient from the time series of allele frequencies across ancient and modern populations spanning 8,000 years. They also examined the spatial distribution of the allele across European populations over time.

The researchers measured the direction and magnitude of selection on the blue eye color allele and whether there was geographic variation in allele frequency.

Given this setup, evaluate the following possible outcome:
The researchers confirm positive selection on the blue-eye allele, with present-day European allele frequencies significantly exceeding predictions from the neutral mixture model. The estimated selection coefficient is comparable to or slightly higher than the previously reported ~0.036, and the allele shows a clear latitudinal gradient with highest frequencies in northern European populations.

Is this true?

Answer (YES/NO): NO